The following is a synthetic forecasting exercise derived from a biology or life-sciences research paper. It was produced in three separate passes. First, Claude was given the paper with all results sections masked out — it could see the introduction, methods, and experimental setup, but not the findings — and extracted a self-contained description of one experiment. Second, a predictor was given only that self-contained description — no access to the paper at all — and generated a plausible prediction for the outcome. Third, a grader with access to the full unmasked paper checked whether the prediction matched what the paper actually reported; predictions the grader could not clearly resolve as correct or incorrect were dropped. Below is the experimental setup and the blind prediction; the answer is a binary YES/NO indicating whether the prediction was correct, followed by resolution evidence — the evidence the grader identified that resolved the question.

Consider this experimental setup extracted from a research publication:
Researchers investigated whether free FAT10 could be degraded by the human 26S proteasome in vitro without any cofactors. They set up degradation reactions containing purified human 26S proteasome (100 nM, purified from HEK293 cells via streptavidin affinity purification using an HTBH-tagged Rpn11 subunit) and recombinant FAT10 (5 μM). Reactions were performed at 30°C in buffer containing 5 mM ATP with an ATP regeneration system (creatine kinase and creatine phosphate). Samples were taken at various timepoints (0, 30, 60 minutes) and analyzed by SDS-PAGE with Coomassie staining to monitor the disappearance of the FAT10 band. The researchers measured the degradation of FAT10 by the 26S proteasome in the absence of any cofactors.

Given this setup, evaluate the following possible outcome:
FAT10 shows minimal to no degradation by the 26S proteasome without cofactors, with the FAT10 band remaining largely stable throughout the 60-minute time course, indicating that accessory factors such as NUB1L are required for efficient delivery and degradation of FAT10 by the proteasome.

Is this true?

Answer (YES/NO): YES